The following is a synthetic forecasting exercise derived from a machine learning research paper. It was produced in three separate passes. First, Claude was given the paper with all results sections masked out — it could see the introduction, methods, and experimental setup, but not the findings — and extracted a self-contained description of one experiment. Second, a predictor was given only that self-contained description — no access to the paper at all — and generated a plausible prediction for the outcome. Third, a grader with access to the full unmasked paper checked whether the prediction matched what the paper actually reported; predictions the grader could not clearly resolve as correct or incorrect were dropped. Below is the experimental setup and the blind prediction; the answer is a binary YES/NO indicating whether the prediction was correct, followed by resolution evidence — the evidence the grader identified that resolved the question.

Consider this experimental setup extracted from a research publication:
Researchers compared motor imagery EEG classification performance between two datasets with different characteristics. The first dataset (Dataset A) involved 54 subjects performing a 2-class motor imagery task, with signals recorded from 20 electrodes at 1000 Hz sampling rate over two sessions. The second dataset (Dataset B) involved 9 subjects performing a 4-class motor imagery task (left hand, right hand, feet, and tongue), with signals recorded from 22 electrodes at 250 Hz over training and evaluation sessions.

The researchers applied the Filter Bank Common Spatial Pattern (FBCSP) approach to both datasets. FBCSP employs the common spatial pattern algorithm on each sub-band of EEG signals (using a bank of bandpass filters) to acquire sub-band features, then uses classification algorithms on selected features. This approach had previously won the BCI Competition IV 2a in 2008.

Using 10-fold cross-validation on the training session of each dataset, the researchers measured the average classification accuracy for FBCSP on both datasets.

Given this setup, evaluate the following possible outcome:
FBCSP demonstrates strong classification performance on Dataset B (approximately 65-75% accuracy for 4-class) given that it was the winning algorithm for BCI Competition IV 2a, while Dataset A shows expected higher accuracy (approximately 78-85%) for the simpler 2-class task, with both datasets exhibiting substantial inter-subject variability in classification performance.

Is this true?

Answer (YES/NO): NO